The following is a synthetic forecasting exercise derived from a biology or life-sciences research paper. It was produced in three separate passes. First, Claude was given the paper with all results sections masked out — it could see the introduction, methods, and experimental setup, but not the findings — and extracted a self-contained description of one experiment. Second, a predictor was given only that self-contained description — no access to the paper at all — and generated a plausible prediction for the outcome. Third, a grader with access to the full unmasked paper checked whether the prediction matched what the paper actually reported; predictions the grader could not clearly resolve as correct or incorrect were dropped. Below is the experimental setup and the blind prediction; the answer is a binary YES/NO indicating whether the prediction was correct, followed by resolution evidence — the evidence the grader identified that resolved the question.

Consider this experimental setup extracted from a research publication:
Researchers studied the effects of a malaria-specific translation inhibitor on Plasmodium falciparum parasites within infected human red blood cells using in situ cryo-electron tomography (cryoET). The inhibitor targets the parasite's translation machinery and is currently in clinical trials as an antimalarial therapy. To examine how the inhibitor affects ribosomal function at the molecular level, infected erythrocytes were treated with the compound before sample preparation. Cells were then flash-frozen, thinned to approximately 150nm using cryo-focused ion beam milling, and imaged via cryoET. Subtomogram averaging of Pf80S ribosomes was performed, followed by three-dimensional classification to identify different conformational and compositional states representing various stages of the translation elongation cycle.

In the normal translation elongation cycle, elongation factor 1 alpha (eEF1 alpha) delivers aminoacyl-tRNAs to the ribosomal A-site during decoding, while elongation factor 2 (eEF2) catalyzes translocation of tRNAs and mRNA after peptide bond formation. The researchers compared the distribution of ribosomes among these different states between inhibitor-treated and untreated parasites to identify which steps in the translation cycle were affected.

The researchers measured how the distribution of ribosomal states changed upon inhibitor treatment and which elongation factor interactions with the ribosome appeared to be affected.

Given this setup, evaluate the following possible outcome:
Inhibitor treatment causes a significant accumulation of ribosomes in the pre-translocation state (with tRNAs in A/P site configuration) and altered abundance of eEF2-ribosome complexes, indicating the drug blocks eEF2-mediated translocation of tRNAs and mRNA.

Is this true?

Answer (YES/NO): NO